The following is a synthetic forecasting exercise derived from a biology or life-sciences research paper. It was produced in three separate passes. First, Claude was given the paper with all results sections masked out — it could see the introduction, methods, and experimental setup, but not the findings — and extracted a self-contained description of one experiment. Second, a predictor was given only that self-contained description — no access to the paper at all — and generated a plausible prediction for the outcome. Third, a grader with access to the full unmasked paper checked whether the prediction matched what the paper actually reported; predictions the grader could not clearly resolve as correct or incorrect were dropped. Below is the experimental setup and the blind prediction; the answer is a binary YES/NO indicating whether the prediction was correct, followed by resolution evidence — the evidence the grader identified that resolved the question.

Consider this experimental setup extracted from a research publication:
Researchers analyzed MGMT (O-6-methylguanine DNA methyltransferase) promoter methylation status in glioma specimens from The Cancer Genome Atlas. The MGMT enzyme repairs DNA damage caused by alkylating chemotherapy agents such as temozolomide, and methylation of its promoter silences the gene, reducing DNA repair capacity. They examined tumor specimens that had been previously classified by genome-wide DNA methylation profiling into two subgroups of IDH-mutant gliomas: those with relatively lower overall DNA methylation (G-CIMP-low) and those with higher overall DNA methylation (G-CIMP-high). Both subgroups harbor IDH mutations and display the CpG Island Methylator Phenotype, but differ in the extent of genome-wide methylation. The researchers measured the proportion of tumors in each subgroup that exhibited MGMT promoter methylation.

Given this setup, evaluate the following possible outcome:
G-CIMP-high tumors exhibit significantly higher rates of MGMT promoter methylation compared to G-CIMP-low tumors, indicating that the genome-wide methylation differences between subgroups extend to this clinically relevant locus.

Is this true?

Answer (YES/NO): YES